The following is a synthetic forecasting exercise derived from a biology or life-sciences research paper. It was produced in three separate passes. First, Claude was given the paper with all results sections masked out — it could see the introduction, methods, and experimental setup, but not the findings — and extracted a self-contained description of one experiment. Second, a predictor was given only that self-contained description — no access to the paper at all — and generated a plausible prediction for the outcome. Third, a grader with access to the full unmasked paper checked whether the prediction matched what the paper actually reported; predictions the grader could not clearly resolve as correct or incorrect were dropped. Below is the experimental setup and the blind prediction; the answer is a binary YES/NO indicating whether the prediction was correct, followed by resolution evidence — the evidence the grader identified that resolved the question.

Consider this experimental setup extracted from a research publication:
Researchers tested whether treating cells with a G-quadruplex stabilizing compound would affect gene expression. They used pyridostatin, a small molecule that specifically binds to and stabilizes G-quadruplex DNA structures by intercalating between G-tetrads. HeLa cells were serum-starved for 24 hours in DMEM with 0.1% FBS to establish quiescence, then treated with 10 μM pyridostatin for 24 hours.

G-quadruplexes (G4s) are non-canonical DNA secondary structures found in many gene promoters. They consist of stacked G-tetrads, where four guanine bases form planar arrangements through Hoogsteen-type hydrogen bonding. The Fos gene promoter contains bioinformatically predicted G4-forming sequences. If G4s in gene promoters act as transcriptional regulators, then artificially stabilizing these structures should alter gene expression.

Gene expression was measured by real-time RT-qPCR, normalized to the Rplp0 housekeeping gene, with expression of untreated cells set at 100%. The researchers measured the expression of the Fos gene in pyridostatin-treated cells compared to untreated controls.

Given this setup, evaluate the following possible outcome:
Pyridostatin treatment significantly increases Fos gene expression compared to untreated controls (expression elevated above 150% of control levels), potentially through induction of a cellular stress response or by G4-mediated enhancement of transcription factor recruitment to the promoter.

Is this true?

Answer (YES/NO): NO